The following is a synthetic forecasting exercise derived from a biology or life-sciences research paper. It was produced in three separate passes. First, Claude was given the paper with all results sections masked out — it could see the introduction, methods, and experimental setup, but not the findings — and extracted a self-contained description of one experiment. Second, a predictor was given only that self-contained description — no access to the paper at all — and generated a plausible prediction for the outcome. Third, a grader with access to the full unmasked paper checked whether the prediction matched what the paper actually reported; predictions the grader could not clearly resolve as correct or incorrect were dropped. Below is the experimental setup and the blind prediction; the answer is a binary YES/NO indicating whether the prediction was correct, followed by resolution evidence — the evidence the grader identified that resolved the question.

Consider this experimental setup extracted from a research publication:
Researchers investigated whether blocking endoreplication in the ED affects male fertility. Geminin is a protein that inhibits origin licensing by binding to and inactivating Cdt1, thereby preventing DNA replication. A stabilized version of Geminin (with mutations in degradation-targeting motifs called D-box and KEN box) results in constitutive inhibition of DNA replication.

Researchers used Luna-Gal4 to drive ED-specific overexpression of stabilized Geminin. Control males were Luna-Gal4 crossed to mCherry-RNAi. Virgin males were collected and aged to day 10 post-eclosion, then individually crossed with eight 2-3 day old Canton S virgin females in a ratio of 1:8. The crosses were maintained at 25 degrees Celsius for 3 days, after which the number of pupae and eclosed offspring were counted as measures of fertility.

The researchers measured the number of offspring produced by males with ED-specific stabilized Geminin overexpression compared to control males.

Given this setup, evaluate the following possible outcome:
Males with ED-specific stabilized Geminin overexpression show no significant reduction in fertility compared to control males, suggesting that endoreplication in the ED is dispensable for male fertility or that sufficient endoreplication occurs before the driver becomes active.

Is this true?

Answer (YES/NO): NO